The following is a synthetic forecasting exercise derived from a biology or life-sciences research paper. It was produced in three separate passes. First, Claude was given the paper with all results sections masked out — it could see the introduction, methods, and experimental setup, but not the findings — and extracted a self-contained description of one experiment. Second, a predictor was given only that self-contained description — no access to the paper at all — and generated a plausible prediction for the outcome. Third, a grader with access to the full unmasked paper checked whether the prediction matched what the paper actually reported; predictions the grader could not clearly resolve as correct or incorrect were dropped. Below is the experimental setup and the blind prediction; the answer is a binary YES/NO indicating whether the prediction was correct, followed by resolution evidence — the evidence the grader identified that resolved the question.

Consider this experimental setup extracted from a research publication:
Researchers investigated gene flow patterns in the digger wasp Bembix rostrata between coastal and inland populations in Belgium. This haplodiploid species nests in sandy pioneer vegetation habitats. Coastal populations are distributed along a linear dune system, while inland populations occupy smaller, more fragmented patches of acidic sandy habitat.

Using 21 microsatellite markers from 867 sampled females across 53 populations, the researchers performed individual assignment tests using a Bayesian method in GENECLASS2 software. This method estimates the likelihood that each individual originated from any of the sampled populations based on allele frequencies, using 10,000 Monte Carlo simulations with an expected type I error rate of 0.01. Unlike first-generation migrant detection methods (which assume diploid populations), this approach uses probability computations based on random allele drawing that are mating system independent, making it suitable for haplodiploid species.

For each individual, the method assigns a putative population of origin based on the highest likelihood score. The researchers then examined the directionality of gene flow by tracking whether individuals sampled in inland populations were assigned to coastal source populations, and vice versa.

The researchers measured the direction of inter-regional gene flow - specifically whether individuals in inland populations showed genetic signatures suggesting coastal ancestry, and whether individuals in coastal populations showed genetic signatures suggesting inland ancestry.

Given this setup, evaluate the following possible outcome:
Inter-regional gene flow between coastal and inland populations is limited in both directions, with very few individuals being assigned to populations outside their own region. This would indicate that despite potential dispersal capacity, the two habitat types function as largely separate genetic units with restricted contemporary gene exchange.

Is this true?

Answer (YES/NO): NO